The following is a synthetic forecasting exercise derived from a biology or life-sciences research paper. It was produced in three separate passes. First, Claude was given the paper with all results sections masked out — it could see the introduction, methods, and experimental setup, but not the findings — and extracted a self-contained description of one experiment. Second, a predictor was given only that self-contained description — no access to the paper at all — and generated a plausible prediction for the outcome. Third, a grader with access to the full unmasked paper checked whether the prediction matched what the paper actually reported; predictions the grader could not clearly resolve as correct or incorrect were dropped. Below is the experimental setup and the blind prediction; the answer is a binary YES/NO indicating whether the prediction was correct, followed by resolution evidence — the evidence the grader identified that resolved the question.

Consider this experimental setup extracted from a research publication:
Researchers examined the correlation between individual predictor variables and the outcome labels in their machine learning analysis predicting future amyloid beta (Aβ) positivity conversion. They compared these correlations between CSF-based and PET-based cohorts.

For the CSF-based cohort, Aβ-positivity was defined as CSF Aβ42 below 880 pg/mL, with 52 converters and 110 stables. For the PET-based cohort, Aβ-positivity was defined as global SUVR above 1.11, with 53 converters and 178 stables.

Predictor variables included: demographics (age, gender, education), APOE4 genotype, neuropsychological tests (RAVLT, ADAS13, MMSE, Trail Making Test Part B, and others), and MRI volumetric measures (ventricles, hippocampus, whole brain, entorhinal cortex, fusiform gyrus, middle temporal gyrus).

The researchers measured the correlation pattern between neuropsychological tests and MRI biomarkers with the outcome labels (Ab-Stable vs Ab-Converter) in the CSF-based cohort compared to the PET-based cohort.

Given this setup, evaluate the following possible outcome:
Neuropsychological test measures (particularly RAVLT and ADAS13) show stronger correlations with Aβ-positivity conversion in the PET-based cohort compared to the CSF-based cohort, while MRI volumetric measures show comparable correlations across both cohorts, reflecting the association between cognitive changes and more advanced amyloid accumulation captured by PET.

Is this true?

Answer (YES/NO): NO